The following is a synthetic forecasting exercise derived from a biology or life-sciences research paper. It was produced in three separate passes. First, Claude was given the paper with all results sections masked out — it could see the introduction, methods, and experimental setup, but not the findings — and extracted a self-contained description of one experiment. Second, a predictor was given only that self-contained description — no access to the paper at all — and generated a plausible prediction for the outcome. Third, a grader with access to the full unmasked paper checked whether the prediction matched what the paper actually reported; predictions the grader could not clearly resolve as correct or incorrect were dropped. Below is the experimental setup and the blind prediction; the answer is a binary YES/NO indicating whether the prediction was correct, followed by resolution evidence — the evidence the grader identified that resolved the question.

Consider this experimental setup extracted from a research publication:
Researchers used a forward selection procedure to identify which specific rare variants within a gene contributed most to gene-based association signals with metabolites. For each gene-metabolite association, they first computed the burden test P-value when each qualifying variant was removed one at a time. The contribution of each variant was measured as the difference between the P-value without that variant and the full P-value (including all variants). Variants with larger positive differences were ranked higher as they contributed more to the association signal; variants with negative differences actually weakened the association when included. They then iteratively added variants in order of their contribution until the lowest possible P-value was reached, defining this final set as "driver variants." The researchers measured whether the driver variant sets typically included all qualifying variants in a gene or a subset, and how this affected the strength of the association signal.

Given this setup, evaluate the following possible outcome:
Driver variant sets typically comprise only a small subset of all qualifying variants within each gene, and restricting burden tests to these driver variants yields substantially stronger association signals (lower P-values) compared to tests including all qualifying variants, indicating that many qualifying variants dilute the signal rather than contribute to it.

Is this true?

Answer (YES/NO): YES